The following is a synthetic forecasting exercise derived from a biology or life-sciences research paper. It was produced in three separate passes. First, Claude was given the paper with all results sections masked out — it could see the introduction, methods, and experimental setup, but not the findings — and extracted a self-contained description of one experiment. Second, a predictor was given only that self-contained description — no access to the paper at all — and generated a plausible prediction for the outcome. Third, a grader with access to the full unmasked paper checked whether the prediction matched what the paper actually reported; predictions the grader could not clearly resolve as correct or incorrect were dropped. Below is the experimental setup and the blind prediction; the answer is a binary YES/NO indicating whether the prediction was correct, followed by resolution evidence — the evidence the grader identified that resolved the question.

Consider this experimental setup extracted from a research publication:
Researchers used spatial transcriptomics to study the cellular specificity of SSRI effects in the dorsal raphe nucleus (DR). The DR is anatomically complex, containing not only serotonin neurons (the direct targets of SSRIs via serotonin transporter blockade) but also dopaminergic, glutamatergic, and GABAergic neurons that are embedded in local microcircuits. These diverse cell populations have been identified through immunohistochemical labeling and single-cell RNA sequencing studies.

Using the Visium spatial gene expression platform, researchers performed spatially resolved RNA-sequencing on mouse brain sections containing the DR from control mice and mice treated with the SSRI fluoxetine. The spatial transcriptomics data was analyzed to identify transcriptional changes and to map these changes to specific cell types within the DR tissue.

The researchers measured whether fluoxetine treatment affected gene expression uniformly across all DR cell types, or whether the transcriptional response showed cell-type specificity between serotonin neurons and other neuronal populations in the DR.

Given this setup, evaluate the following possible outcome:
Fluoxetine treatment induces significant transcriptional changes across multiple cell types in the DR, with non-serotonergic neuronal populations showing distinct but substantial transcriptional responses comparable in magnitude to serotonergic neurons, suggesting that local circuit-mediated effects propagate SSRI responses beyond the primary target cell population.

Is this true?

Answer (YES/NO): NO